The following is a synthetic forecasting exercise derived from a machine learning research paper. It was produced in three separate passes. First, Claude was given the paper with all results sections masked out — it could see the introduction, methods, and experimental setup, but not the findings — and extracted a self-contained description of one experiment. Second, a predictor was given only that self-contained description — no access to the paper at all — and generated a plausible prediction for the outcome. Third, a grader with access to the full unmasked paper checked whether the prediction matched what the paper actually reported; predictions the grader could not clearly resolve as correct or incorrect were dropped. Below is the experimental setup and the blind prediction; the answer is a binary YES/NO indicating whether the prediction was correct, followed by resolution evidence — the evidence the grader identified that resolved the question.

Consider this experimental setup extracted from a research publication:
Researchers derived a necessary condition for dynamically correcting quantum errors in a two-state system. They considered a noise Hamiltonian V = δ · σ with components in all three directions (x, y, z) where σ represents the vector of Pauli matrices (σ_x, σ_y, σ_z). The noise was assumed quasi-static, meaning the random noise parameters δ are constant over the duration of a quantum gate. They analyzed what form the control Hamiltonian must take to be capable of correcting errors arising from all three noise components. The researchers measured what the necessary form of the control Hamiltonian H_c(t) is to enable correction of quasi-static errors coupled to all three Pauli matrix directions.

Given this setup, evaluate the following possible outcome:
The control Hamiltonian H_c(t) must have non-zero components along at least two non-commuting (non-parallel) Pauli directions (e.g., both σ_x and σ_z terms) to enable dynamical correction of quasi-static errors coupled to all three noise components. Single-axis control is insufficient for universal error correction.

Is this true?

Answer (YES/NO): YES